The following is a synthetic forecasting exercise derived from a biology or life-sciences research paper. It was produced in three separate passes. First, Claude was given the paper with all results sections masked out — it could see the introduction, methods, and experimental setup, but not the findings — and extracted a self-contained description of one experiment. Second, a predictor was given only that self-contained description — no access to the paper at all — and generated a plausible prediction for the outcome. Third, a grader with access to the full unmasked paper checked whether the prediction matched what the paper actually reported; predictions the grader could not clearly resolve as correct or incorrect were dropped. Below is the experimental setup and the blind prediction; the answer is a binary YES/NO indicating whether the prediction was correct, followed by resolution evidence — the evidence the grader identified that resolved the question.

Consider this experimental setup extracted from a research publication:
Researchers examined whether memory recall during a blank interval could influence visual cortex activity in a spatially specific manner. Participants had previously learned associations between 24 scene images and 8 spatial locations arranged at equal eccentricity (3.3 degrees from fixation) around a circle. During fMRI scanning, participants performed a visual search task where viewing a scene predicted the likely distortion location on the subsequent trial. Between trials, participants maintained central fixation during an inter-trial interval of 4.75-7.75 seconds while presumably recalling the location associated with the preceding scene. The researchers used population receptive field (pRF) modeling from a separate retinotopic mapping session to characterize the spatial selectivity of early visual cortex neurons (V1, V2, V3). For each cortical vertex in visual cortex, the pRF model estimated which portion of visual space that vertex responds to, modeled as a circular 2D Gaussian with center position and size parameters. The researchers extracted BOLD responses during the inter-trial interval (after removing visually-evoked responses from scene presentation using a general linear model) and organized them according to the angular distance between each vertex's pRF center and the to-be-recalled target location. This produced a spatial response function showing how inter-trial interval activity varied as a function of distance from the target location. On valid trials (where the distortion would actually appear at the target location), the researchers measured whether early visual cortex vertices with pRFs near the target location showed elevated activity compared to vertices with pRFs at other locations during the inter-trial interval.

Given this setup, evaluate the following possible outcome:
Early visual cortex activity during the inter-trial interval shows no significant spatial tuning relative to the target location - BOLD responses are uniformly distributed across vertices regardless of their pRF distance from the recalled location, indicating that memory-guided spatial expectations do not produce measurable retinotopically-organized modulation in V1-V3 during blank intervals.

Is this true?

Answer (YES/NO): NO